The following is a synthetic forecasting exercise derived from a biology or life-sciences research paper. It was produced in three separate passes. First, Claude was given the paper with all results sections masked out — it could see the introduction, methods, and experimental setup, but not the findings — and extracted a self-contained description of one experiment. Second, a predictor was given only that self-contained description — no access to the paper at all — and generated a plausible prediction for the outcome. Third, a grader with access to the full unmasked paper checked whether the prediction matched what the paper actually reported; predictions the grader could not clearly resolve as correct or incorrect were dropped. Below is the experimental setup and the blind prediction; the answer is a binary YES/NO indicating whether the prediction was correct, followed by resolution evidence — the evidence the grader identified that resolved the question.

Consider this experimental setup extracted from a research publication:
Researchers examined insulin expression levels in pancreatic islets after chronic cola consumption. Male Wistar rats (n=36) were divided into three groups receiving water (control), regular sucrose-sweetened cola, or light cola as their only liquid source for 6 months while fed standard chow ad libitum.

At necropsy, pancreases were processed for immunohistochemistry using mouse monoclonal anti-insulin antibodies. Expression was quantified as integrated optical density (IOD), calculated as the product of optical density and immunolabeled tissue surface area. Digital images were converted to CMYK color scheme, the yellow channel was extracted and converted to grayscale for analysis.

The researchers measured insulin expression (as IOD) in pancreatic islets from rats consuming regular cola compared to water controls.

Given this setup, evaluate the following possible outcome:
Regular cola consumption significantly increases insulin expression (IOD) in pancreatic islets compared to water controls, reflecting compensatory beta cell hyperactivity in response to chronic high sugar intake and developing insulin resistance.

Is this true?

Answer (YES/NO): YES